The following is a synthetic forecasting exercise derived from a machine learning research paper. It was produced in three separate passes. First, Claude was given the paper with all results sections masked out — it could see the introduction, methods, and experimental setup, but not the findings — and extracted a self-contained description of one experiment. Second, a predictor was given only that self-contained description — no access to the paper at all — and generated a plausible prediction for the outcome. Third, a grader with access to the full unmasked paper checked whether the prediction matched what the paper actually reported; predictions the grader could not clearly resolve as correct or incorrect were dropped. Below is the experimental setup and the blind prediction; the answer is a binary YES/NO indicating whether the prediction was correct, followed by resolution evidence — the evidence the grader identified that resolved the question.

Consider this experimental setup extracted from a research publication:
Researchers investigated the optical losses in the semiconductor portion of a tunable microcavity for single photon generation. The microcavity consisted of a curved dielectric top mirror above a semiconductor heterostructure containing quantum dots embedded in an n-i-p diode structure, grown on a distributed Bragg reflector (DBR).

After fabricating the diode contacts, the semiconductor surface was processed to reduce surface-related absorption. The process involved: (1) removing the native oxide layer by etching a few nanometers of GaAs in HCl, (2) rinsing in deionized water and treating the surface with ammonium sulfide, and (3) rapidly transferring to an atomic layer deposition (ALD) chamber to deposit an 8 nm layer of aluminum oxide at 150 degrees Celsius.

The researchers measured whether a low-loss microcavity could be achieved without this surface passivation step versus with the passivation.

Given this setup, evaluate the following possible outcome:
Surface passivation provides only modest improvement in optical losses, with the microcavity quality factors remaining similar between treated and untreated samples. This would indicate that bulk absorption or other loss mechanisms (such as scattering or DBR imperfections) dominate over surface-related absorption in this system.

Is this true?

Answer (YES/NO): NO